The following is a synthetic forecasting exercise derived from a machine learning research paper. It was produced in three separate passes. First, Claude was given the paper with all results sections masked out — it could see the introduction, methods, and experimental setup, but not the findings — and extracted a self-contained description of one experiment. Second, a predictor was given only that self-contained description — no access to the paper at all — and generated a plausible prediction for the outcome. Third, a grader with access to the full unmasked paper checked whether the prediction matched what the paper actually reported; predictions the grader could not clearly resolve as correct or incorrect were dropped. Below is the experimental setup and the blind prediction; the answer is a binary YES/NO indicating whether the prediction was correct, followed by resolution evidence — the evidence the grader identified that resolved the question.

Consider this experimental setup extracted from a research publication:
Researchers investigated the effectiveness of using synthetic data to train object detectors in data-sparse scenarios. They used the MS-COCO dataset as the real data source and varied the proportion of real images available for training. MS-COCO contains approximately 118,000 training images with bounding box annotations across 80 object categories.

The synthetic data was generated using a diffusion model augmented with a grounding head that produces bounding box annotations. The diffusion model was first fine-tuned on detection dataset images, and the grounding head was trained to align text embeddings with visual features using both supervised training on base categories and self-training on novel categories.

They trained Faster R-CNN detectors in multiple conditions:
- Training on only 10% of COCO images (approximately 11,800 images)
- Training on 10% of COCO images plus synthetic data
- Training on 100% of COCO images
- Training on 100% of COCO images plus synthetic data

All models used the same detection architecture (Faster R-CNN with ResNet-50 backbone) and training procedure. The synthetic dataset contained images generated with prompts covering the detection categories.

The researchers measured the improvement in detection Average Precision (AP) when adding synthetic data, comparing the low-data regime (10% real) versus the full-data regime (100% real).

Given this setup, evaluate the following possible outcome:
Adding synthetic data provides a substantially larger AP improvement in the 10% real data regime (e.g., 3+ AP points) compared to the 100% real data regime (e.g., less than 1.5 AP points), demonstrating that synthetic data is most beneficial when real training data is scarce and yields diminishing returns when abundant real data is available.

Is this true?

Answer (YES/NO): YES